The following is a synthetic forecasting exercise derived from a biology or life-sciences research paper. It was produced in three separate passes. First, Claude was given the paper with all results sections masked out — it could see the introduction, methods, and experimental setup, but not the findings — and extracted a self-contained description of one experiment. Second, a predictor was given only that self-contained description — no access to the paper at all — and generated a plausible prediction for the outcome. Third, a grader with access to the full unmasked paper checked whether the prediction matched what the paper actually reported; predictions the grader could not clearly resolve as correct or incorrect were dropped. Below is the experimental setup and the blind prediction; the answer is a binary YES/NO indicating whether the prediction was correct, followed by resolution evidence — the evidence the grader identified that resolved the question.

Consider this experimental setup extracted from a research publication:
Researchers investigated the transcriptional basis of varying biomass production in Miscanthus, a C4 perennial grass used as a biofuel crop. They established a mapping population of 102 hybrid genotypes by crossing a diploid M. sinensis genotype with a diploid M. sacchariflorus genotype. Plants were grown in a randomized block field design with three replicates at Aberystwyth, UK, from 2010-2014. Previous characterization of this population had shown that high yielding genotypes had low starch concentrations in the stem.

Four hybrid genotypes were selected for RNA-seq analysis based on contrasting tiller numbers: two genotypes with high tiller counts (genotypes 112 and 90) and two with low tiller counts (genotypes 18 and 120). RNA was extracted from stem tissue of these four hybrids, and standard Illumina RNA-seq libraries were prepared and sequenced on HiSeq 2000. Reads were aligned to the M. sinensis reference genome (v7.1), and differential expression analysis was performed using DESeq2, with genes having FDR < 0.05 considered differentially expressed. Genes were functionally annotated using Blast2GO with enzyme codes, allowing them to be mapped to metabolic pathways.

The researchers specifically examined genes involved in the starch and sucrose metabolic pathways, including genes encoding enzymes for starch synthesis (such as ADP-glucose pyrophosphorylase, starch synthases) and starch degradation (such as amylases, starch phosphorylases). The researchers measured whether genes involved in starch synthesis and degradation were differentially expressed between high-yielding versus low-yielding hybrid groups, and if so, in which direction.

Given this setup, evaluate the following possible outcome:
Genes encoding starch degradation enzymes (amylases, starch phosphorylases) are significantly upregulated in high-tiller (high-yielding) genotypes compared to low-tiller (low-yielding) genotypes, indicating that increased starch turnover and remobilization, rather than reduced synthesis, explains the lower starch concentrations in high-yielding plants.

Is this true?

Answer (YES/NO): NO